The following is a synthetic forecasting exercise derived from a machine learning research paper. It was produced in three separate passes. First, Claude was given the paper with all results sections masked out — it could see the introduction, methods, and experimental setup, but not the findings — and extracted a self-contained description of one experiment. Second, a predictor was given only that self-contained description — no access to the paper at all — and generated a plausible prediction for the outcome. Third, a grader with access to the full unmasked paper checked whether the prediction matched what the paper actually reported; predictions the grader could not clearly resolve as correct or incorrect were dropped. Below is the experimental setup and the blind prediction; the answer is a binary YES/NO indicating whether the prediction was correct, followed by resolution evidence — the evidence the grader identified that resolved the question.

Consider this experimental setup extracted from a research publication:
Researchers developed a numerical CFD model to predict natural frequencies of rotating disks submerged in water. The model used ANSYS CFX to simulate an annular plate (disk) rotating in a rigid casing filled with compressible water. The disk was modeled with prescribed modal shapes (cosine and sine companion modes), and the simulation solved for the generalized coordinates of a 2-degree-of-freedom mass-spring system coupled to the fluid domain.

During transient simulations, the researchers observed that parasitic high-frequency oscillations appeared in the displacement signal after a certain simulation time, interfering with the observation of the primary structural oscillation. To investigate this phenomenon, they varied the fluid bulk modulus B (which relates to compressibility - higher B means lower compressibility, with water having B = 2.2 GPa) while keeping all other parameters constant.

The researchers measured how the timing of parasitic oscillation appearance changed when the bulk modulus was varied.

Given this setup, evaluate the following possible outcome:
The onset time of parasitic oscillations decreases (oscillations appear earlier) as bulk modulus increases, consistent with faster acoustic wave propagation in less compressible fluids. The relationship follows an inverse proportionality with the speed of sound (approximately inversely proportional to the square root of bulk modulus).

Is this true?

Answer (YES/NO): YES